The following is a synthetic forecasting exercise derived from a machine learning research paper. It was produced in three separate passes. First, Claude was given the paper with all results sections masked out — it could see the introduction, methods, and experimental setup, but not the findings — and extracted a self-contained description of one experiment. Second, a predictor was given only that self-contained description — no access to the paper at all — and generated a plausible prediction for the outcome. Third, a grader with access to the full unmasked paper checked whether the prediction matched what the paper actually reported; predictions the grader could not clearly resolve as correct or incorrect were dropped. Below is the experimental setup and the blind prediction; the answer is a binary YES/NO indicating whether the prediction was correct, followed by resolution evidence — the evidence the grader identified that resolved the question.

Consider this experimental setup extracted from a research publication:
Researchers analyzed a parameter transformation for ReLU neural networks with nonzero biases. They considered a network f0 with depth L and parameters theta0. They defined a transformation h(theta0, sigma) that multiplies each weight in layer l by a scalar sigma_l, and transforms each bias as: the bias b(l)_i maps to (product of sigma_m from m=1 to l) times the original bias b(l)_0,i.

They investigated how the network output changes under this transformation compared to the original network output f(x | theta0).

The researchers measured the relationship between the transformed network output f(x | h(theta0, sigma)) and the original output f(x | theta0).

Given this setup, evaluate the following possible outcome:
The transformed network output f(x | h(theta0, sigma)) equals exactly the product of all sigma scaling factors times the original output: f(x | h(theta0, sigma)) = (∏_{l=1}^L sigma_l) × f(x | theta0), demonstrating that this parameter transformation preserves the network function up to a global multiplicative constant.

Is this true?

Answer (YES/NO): YES